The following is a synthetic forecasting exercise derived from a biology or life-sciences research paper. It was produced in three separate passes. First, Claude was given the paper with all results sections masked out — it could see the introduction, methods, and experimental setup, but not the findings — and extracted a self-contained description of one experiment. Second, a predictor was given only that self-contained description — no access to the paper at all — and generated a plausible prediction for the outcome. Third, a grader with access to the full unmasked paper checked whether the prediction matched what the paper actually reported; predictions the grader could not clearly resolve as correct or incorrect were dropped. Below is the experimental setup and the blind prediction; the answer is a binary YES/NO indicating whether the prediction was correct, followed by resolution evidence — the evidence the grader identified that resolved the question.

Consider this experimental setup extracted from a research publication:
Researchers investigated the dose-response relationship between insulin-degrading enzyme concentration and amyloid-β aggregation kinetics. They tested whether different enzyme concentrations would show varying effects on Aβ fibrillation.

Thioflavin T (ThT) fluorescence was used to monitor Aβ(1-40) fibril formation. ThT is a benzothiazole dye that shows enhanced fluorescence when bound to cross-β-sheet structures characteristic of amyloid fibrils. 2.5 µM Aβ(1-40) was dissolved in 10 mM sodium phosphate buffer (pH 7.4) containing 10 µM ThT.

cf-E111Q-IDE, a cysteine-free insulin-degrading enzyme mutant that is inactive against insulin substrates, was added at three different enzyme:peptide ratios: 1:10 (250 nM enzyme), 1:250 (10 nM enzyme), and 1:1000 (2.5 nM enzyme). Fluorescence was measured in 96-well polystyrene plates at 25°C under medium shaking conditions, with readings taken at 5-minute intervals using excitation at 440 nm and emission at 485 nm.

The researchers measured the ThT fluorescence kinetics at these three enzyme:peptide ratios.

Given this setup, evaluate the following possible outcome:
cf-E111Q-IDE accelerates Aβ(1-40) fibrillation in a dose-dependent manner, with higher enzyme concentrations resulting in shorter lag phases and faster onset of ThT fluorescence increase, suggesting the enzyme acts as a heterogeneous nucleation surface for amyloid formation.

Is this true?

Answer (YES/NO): NO